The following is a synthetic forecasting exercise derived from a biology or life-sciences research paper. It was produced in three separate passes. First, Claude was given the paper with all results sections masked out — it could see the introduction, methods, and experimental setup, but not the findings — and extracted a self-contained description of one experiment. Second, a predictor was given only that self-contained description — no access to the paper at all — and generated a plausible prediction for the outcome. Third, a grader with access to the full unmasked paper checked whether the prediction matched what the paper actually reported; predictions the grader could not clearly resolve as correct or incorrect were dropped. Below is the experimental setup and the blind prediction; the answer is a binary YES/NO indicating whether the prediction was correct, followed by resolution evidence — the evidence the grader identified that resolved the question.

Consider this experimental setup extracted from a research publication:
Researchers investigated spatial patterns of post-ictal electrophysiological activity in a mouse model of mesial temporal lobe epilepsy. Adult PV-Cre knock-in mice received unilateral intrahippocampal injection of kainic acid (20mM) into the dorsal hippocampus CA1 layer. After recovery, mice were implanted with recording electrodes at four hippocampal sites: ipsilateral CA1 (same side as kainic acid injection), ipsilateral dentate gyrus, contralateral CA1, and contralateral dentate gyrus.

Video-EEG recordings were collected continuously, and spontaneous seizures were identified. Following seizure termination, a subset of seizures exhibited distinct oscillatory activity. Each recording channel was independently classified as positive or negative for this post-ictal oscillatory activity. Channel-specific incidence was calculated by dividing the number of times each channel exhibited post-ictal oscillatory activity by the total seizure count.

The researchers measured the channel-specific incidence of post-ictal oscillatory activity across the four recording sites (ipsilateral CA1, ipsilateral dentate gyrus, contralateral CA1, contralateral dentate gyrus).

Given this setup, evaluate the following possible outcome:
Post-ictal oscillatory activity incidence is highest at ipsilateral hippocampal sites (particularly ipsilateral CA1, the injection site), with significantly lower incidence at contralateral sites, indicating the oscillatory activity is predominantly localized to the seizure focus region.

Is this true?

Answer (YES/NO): NO